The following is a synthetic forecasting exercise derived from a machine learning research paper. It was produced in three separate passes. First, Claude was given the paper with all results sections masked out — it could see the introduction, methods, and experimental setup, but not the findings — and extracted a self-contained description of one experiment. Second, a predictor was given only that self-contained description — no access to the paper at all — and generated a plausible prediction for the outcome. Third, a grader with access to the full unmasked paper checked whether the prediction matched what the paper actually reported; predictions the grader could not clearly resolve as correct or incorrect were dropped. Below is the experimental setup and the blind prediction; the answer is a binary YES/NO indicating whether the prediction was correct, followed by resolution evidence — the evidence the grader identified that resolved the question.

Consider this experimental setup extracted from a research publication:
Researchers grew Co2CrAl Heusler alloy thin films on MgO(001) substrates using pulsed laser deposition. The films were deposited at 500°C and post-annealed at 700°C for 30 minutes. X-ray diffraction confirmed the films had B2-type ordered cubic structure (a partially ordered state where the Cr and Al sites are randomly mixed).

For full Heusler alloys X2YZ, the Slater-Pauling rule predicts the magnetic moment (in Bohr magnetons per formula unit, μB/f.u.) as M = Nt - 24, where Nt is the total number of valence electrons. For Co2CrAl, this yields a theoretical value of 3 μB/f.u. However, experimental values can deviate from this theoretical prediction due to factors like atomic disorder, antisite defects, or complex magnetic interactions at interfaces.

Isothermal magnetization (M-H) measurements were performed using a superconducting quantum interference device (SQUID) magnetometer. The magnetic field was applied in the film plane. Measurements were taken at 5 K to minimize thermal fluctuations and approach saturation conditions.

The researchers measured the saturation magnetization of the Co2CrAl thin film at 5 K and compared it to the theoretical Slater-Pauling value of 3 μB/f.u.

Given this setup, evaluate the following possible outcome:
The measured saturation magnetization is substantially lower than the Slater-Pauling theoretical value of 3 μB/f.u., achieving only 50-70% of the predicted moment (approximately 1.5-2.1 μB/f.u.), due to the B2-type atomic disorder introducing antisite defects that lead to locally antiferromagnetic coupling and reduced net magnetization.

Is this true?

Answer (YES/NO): YES